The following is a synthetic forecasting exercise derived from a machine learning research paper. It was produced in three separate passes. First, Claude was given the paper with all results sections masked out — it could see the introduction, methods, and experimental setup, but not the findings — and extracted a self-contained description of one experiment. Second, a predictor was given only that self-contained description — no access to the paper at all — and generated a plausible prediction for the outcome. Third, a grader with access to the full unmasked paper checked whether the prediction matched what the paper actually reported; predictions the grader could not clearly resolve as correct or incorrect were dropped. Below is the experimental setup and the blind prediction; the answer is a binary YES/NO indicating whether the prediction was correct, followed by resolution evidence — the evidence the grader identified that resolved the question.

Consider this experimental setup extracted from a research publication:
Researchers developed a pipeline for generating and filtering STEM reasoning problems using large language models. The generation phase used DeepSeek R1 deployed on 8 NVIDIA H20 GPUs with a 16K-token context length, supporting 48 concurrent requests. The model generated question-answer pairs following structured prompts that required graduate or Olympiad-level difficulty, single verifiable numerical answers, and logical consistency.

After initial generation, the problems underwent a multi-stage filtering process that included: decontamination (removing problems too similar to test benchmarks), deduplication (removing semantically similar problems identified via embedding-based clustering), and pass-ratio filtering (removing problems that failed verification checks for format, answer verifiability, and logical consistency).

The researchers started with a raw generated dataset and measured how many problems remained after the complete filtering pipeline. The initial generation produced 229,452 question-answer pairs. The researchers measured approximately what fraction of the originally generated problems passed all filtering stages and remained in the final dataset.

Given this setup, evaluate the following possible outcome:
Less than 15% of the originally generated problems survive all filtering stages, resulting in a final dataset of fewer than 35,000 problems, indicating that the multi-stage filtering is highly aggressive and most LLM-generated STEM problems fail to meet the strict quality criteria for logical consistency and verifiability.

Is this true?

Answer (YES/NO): NO